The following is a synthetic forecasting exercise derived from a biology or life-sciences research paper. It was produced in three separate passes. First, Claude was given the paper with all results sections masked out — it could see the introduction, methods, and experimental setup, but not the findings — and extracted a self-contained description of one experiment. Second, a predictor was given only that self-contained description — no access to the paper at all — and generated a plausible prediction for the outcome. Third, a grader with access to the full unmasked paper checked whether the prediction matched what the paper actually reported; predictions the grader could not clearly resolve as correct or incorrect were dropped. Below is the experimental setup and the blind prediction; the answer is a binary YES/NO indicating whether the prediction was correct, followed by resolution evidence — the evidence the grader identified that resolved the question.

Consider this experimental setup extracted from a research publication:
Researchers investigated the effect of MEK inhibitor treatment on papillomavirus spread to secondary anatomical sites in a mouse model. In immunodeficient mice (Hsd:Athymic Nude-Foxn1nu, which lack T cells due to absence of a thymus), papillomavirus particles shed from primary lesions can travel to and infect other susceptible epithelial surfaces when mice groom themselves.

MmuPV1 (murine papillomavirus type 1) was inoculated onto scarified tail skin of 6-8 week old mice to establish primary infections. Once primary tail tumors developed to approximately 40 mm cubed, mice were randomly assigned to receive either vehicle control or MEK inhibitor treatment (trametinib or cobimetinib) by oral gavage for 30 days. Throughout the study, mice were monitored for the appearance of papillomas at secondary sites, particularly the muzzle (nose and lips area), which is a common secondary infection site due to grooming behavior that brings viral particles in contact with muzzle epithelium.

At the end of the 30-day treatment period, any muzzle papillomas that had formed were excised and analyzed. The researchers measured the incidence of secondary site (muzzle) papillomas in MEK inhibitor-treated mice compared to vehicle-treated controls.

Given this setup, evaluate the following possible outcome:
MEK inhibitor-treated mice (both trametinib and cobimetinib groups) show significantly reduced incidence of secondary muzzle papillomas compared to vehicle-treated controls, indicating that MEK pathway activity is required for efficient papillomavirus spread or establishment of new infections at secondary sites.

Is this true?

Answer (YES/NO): YES